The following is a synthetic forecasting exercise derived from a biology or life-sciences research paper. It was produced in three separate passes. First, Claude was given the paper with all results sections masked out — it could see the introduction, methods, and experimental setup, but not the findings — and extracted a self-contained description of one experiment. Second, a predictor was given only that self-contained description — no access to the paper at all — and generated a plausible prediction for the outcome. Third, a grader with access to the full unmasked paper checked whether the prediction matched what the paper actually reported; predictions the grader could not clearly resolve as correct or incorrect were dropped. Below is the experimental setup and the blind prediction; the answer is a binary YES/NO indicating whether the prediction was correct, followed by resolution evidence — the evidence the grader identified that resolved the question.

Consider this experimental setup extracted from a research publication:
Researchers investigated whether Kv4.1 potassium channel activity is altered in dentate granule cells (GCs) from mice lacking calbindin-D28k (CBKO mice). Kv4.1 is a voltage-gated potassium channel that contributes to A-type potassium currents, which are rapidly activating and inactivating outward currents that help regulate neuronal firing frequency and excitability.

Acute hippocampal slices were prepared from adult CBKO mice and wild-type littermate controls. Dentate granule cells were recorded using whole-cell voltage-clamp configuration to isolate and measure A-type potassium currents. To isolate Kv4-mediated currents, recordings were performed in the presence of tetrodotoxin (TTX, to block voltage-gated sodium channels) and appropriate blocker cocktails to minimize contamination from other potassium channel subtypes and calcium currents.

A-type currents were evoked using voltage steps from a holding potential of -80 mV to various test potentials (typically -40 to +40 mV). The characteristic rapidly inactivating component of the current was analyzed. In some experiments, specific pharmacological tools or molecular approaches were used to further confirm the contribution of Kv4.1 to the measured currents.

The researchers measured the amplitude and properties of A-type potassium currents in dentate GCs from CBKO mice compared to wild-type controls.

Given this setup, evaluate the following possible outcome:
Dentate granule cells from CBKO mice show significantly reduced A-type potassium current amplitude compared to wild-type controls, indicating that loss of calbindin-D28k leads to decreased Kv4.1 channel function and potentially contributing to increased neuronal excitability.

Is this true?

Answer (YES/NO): YES